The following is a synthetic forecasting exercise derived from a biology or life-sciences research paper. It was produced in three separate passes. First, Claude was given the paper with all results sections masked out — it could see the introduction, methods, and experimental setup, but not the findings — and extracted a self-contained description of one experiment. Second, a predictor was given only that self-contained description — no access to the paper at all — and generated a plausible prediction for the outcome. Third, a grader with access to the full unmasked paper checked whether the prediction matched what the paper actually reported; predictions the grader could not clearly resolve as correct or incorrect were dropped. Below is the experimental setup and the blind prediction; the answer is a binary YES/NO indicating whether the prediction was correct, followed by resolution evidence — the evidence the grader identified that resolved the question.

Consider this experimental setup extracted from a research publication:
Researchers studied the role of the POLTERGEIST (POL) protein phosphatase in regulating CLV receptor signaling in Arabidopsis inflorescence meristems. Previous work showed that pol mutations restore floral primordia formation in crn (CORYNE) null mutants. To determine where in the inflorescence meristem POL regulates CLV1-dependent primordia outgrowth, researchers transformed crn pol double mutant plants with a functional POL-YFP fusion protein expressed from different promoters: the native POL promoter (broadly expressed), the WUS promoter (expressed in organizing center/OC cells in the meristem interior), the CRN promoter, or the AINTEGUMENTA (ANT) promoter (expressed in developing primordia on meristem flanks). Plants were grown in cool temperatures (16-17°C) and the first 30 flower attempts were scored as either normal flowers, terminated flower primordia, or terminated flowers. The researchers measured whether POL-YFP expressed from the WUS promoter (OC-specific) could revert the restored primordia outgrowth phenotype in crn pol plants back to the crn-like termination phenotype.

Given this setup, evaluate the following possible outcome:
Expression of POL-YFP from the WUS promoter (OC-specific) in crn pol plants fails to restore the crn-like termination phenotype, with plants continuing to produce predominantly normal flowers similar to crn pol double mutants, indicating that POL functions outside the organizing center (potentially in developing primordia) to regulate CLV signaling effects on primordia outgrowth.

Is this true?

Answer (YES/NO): NO